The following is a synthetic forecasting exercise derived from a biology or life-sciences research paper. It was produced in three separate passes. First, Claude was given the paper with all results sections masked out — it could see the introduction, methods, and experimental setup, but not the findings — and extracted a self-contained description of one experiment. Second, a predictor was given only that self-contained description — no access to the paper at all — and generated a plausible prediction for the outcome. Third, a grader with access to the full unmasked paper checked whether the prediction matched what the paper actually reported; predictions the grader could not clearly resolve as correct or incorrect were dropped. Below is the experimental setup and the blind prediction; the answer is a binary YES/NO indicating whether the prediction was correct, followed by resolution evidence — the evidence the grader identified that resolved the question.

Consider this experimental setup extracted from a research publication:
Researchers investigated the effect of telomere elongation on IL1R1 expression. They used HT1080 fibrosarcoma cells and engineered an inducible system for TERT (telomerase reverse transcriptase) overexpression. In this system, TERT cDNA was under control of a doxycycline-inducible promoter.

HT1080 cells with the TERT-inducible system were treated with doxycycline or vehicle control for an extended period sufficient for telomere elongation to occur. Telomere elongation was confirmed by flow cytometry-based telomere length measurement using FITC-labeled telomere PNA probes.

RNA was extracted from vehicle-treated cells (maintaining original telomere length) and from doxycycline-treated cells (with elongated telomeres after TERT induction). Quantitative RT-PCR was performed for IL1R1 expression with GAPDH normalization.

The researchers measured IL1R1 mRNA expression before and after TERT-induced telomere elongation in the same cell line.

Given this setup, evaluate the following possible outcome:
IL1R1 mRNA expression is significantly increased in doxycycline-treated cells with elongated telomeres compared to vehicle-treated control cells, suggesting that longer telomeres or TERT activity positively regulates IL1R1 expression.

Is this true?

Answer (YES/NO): NO